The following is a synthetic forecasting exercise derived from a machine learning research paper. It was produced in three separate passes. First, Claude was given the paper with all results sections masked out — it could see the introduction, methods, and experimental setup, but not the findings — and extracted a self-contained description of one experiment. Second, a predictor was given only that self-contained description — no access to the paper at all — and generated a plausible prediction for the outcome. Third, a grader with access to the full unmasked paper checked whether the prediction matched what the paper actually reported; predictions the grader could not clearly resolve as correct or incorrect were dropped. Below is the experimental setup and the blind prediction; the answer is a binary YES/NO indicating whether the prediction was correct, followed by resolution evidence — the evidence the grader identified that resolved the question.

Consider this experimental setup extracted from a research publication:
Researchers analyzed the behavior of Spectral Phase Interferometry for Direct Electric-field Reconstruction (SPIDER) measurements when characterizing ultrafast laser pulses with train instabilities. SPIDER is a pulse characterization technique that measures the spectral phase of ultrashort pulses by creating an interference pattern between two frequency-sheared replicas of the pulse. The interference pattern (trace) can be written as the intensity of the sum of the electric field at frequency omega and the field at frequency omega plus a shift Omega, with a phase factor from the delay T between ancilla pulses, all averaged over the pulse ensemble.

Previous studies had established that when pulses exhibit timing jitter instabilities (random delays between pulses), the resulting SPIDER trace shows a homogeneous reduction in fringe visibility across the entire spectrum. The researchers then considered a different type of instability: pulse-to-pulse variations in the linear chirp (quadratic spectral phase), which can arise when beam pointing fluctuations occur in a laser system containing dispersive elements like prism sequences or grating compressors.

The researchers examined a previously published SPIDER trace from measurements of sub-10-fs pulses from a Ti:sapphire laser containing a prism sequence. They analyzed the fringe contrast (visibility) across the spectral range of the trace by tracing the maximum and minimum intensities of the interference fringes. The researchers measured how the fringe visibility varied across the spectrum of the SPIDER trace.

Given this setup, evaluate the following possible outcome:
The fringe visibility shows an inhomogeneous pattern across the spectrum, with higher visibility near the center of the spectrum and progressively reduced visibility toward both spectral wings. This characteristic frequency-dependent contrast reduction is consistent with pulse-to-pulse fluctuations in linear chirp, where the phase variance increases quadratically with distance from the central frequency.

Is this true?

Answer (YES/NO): YES